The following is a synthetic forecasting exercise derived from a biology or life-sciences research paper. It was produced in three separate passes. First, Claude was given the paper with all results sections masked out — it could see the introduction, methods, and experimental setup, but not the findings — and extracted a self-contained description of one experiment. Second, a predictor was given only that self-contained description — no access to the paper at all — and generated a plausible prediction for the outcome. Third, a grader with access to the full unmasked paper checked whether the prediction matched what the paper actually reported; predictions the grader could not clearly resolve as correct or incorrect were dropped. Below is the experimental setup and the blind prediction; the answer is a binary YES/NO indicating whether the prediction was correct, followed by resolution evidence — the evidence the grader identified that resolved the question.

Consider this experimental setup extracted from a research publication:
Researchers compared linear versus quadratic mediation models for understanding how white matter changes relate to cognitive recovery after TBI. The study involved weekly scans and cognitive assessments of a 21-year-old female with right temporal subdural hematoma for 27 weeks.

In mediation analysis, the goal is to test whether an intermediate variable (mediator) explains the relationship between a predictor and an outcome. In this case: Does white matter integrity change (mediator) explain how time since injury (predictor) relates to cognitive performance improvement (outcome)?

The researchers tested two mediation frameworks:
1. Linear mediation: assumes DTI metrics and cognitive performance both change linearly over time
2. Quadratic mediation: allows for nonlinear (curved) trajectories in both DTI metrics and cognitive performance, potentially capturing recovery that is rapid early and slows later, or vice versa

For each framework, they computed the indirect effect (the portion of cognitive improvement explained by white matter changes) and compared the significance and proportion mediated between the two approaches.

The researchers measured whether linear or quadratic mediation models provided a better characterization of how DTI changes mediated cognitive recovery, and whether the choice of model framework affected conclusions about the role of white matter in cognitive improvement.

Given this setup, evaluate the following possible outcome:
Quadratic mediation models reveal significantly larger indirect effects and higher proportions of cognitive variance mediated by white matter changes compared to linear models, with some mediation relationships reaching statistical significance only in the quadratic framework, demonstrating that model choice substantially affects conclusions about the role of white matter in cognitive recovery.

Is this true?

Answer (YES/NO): NO